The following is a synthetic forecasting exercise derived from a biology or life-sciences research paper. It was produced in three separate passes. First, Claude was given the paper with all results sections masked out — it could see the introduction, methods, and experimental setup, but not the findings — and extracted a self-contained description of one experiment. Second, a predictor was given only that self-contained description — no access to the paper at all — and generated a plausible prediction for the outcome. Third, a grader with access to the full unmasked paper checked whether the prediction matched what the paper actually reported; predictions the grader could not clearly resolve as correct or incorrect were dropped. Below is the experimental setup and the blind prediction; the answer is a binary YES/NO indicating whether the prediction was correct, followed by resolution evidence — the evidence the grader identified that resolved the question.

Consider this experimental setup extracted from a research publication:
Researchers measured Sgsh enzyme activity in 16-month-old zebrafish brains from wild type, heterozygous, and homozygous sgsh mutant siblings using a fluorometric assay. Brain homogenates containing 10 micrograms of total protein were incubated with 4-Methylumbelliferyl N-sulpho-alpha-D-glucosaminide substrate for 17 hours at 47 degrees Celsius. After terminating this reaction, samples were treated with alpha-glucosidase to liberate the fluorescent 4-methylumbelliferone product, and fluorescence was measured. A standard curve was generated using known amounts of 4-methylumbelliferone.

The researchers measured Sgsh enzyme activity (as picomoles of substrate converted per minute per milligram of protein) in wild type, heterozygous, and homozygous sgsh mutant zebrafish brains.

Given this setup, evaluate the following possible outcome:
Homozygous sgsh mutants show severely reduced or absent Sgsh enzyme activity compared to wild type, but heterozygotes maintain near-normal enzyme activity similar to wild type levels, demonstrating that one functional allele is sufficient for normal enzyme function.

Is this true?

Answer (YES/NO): NO